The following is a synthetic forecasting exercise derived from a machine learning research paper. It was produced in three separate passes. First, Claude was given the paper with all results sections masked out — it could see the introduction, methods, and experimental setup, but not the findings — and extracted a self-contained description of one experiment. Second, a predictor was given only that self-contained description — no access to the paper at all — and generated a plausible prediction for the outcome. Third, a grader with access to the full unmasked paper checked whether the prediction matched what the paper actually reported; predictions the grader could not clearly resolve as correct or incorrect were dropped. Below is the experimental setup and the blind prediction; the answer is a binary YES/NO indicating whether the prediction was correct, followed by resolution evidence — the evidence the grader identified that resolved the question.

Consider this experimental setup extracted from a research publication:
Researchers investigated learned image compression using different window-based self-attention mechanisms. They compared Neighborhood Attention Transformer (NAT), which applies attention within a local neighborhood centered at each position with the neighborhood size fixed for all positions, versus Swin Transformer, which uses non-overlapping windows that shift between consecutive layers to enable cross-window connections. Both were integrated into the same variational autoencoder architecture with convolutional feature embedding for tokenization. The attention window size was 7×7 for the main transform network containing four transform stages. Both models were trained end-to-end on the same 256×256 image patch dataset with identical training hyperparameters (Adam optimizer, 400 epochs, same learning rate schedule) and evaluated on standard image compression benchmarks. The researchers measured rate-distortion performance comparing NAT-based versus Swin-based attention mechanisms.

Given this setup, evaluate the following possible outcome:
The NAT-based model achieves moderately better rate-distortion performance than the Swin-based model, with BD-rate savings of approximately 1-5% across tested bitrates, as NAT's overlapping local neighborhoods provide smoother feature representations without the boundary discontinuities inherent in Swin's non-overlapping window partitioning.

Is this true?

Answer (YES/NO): NO